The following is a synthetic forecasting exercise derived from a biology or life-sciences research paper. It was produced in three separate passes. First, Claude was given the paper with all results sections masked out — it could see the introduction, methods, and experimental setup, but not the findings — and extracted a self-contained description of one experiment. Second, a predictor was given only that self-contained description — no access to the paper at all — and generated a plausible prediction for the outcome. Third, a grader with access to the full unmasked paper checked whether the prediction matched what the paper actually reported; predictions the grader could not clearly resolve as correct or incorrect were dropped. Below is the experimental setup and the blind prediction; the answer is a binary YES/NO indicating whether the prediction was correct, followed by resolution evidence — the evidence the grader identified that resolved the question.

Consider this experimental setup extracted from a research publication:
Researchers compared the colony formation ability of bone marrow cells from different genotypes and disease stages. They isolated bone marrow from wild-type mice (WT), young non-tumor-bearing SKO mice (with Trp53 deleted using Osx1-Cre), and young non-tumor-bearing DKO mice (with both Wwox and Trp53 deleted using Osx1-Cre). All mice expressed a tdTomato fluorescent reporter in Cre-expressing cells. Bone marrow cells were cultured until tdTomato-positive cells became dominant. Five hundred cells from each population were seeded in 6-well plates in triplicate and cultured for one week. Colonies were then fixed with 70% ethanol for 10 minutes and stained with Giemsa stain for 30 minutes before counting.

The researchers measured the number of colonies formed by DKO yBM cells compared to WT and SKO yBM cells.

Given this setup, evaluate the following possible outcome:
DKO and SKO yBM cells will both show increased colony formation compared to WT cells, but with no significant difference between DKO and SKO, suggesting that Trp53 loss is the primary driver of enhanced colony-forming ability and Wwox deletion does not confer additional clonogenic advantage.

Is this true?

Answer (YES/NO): NO